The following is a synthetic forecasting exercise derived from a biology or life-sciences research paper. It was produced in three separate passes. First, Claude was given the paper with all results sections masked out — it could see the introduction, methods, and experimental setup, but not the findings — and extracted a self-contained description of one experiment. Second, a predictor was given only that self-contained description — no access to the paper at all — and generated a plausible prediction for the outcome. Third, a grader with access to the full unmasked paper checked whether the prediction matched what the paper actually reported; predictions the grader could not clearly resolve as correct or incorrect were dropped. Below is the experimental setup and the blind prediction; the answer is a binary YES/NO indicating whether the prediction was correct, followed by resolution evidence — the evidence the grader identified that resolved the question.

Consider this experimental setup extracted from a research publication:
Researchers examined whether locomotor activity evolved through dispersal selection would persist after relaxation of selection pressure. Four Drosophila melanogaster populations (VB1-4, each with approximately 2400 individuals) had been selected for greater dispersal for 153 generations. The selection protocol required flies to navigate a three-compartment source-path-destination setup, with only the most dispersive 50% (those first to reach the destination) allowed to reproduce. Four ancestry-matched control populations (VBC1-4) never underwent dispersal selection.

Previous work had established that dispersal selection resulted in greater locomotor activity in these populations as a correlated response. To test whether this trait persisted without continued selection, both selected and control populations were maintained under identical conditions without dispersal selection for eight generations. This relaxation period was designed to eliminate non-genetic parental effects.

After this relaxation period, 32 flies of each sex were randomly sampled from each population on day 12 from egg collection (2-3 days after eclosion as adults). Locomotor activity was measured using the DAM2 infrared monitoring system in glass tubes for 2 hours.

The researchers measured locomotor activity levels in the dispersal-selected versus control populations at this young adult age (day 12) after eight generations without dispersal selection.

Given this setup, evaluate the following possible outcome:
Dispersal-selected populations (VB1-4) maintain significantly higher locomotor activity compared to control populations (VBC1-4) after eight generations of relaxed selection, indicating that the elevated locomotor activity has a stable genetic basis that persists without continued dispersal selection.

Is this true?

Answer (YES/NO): YES